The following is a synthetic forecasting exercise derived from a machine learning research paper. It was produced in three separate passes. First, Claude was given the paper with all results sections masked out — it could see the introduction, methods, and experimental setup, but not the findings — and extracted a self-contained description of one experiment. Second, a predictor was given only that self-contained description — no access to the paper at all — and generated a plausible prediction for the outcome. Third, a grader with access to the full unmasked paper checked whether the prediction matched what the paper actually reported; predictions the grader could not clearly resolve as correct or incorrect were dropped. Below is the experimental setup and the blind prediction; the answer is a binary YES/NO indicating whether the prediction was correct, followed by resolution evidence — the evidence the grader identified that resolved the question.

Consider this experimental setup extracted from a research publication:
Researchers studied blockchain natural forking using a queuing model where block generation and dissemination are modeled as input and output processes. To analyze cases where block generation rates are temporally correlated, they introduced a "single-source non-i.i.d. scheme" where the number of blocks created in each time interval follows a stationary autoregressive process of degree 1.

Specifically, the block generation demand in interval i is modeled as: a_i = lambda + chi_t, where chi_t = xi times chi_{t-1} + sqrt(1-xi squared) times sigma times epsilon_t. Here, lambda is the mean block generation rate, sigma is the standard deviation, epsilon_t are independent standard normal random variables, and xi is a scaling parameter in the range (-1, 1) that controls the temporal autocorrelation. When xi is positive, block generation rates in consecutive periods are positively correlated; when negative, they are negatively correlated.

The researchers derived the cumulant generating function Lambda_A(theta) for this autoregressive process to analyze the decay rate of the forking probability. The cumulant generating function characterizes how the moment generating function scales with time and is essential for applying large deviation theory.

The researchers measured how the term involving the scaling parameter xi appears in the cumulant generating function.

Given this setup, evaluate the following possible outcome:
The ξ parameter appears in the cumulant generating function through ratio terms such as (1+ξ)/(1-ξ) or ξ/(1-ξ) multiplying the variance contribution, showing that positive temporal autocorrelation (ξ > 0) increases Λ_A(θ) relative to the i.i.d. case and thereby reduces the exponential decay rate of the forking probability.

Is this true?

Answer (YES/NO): YES